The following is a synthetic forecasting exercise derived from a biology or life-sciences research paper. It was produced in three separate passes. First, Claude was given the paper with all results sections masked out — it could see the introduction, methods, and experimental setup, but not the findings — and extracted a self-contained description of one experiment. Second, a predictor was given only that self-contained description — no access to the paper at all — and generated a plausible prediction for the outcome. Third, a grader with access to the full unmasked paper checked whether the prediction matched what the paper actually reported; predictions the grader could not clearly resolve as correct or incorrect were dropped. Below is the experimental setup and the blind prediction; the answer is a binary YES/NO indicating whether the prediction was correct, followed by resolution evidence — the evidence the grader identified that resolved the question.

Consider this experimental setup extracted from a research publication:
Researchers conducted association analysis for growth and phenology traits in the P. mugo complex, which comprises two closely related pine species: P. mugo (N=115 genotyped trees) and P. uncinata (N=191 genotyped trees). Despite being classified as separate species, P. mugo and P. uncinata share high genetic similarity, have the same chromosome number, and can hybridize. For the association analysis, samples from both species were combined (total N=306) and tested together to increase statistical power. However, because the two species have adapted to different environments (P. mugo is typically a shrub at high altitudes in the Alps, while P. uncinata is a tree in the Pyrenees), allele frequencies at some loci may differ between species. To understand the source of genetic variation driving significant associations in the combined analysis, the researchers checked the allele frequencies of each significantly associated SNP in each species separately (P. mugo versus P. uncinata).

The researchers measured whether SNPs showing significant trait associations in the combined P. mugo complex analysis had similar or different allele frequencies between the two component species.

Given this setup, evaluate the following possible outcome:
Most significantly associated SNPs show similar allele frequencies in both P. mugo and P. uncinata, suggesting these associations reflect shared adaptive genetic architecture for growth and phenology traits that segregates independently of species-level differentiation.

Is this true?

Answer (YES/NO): NO